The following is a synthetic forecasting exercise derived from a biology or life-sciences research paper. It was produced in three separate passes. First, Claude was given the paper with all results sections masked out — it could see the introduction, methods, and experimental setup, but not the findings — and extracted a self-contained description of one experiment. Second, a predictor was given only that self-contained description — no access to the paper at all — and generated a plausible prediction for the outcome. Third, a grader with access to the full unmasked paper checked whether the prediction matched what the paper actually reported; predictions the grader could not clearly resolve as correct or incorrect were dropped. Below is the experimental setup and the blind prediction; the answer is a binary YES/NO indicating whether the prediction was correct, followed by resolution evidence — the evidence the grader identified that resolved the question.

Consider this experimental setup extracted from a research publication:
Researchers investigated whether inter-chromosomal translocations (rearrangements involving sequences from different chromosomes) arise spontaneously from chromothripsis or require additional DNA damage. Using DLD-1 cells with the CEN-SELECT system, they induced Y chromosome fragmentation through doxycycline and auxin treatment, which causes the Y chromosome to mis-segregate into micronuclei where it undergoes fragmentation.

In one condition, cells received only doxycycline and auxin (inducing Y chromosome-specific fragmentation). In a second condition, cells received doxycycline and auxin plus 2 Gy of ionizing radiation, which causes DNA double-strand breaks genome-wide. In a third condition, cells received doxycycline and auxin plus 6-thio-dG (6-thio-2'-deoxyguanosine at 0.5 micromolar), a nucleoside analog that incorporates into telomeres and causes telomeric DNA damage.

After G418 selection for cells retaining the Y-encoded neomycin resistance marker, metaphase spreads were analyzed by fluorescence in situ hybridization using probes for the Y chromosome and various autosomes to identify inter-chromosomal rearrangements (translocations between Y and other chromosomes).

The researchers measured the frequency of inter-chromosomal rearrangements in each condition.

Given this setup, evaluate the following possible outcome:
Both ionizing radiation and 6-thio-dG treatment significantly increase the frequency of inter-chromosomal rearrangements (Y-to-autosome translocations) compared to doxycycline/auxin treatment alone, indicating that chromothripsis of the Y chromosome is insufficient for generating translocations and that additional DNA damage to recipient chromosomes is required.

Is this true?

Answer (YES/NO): NO